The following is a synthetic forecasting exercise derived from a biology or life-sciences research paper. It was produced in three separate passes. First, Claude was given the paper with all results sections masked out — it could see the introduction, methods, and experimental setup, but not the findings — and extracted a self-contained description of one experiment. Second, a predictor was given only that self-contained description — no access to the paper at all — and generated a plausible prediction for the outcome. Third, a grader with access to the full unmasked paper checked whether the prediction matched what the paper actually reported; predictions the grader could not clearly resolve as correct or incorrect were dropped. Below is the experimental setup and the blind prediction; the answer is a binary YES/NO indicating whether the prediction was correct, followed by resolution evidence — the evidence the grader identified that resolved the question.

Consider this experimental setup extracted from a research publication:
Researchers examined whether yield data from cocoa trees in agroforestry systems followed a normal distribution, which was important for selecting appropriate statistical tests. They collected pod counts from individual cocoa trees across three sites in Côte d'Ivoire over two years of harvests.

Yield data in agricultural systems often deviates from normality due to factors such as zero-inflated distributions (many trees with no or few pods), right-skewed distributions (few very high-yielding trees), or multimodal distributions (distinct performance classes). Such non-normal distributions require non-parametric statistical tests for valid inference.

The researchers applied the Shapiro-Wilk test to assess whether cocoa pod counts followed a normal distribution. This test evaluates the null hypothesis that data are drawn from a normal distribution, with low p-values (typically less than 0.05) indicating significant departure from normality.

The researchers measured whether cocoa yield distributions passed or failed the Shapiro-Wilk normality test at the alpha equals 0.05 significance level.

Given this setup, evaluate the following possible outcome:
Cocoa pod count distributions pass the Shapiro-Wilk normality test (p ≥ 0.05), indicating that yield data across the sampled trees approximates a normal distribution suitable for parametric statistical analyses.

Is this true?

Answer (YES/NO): NO